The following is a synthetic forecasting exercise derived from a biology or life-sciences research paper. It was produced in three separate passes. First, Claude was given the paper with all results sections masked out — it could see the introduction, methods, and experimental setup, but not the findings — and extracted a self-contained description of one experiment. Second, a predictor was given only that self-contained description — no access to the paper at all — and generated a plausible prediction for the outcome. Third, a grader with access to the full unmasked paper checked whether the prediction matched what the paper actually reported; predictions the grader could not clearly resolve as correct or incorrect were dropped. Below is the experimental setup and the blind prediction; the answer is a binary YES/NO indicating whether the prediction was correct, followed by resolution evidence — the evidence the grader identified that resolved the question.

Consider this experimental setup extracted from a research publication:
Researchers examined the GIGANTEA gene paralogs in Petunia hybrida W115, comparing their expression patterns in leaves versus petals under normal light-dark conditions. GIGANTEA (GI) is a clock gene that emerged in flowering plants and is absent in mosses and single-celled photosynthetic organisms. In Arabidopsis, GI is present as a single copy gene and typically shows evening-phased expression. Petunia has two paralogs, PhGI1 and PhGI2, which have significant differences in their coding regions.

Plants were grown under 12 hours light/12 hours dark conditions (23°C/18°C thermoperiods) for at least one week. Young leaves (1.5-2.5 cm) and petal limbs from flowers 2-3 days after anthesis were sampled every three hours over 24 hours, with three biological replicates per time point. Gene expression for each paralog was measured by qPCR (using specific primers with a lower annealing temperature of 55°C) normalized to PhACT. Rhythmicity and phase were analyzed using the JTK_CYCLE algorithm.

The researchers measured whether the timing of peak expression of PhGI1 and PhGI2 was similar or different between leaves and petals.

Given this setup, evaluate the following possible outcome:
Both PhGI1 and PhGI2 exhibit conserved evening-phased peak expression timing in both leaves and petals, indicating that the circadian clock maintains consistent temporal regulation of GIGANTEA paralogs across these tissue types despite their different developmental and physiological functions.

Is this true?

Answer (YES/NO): NO